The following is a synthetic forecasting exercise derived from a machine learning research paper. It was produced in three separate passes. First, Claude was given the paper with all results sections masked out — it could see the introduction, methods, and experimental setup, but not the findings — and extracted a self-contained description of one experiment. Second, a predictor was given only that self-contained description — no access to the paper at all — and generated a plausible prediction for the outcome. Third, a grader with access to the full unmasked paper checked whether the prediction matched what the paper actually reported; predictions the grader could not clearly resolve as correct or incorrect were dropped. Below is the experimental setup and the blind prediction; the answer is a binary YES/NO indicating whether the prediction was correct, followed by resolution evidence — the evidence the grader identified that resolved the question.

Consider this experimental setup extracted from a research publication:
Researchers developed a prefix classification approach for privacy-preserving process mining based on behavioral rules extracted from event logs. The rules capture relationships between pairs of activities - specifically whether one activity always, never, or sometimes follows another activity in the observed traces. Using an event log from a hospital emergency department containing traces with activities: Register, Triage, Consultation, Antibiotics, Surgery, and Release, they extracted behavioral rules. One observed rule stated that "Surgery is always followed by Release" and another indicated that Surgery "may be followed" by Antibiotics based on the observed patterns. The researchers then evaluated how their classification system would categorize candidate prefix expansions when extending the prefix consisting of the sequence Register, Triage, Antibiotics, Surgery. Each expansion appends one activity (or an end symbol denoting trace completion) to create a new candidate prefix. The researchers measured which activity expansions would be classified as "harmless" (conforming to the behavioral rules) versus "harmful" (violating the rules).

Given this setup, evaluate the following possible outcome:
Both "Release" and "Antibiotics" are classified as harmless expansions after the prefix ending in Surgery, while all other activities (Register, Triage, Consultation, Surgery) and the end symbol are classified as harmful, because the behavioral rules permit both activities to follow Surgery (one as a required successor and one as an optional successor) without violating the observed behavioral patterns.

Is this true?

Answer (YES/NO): YES